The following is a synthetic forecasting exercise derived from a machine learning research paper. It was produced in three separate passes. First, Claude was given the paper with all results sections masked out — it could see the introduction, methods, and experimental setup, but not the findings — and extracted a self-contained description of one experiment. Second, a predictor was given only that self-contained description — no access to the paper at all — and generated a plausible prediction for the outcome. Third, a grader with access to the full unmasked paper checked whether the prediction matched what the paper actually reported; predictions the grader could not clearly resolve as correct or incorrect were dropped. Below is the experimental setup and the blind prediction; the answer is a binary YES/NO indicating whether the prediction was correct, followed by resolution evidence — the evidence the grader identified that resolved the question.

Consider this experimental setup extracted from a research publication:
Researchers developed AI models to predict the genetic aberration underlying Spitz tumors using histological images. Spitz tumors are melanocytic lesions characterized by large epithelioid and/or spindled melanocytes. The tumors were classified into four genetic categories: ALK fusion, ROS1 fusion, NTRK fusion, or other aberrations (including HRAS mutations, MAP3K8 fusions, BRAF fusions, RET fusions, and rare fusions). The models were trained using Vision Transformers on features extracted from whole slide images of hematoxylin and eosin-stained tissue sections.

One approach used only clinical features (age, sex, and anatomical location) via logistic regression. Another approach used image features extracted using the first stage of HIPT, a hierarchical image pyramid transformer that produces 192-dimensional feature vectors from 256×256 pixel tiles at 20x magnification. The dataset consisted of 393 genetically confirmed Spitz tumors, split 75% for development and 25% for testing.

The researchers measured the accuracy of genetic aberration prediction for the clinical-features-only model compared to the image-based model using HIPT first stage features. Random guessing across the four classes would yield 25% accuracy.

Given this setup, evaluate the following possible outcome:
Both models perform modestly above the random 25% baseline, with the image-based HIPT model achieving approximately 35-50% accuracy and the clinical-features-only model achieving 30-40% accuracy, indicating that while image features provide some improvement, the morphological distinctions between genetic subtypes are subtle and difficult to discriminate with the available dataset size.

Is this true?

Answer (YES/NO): NO